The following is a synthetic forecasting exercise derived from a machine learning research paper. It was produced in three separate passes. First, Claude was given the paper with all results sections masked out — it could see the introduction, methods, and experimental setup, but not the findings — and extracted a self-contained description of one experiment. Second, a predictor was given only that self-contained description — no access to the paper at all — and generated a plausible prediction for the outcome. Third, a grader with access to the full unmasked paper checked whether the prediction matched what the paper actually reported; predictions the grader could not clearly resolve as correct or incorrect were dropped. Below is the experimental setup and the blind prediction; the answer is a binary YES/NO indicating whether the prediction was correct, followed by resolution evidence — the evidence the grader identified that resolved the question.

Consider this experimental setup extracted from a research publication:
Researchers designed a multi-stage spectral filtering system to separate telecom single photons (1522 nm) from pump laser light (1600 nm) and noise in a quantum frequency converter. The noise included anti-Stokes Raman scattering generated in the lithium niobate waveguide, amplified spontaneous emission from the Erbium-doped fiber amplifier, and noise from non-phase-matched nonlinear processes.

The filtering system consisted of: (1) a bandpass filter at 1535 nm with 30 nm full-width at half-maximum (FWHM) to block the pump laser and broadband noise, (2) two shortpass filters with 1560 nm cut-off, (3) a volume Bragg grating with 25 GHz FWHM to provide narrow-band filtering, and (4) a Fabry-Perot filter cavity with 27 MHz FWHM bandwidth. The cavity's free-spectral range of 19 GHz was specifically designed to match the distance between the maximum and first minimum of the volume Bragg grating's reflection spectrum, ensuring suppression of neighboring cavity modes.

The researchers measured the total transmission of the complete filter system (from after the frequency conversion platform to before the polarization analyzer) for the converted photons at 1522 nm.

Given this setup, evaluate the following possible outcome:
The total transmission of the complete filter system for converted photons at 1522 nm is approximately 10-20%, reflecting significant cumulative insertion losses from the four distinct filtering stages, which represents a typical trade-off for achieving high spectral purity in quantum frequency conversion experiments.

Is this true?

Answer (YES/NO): NO